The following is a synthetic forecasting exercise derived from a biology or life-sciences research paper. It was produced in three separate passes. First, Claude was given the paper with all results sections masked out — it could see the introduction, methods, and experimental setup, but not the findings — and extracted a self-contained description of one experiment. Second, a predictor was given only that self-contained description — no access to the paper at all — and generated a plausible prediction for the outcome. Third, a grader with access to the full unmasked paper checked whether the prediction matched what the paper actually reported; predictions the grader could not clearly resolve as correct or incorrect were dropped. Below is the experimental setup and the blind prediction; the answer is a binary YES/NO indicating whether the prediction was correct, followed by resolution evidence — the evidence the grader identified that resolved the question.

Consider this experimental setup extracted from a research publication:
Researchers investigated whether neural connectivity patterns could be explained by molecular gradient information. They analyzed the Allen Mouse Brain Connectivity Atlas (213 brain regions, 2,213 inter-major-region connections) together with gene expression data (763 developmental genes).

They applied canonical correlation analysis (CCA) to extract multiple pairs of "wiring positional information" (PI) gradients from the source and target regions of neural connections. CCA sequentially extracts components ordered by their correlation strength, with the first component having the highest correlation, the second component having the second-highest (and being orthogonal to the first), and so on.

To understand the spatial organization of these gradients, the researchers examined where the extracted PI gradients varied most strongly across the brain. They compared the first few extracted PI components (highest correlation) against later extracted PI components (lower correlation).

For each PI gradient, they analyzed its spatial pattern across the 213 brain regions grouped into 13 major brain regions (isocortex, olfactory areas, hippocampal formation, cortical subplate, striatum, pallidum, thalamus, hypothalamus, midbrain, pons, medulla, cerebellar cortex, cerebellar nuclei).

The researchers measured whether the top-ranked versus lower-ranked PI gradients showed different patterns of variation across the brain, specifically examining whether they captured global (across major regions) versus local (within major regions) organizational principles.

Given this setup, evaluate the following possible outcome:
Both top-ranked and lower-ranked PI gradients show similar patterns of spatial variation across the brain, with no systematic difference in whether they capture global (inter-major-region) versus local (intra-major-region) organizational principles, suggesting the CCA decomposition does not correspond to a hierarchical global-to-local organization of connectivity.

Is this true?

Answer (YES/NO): NO